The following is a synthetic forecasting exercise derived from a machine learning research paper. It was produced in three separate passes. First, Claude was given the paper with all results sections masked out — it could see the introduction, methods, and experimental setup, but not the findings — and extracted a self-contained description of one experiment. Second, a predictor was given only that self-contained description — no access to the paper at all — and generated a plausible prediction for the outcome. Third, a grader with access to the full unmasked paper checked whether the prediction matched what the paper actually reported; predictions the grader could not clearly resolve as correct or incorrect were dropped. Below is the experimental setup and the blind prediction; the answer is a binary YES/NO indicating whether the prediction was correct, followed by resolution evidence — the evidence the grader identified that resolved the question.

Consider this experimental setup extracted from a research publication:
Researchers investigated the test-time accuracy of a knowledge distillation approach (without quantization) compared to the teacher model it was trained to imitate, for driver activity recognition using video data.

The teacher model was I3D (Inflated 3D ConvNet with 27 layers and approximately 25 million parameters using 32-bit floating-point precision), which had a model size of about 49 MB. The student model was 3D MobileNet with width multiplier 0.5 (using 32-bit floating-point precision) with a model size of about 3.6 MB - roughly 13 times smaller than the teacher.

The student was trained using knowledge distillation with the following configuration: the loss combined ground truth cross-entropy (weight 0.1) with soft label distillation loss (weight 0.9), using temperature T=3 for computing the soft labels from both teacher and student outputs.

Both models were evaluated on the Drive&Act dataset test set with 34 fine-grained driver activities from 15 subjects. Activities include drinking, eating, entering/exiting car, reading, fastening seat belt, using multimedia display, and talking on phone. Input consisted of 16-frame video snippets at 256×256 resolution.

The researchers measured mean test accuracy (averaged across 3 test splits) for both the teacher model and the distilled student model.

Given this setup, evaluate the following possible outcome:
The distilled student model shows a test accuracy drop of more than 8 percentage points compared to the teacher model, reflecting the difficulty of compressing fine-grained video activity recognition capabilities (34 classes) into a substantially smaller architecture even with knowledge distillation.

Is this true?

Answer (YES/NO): YES